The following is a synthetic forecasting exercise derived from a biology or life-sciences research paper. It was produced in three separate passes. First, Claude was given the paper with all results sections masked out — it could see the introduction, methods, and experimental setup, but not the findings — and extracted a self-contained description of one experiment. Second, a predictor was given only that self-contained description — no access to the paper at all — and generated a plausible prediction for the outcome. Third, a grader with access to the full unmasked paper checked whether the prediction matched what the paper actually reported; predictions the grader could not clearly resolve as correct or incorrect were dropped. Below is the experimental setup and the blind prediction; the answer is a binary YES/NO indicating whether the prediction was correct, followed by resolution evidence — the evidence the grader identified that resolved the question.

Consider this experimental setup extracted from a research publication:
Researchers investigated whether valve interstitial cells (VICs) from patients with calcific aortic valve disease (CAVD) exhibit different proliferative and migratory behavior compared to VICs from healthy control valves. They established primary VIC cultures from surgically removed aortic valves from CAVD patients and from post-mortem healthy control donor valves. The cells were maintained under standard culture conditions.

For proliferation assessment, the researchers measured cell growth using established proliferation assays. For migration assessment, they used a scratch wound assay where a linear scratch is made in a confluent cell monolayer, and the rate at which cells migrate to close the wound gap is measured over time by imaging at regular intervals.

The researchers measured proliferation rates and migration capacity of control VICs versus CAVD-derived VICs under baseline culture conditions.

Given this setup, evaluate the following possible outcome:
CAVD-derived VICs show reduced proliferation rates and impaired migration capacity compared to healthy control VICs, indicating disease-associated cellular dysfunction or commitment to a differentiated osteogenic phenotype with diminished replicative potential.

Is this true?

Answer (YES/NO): NO